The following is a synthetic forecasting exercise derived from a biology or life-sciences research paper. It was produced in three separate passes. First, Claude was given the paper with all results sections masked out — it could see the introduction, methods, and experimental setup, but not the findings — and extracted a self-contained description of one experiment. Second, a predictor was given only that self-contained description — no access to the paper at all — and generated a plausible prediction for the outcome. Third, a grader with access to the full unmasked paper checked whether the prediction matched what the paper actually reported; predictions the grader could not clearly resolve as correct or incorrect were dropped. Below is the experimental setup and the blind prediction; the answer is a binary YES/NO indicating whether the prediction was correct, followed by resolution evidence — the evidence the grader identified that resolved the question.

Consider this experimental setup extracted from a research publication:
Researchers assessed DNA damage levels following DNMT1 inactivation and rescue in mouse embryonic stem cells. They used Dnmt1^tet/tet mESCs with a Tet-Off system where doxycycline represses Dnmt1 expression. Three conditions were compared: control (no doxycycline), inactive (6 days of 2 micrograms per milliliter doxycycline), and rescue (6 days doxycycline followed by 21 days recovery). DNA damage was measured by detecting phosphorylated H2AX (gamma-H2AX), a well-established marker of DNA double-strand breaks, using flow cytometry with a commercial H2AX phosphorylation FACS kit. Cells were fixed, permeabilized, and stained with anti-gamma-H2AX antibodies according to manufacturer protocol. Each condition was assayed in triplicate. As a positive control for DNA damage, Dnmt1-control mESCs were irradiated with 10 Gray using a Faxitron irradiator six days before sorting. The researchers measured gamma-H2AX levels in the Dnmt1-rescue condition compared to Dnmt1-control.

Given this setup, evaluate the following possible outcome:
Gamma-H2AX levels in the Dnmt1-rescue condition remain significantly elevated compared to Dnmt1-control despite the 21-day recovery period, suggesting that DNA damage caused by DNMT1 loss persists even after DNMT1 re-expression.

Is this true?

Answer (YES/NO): NO